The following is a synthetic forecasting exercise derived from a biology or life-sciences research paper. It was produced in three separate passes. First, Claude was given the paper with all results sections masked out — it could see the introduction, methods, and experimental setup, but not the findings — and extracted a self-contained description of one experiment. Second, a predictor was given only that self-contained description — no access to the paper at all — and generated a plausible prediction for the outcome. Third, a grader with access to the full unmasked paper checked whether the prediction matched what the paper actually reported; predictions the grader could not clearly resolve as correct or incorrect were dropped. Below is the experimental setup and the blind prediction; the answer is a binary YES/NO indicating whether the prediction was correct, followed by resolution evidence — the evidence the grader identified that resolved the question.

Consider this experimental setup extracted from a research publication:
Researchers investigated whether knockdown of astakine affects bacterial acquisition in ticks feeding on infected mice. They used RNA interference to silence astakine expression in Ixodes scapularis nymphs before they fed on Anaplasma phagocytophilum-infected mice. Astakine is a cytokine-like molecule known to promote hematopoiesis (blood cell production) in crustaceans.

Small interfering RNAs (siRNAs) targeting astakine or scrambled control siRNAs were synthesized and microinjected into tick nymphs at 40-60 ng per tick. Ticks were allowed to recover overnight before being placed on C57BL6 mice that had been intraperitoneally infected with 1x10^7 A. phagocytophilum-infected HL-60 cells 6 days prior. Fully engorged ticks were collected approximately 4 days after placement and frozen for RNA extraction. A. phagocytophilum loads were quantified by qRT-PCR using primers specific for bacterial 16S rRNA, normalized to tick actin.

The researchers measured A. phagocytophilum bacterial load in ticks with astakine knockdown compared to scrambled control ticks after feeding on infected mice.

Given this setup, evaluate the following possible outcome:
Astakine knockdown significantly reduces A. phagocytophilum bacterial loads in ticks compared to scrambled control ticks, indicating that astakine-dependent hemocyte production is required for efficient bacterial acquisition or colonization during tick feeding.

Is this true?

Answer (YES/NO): YES